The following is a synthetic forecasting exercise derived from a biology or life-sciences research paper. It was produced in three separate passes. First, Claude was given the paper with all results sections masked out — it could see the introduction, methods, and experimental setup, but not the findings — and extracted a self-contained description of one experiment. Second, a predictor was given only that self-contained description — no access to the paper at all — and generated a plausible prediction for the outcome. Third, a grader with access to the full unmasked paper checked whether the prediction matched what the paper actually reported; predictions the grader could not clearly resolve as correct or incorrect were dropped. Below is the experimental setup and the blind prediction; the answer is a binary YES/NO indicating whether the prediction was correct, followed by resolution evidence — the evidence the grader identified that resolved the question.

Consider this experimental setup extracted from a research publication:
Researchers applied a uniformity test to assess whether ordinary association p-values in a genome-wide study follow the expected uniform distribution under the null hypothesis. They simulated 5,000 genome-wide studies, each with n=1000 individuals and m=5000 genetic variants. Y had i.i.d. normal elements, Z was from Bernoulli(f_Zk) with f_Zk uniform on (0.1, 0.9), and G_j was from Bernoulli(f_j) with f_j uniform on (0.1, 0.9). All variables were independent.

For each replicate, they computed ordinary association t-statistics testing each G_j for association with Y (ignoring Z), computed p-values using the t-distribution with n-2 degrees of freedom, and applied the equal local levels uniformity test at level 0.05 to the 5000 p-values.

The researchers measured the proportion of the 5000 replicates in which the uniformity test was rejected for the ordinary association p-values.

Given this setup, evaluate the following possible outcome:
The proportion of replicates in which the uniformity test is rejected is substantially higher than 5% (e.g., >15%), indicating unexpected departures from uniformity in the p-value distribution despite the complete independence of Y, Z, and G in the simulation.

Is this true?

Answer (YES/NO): NO